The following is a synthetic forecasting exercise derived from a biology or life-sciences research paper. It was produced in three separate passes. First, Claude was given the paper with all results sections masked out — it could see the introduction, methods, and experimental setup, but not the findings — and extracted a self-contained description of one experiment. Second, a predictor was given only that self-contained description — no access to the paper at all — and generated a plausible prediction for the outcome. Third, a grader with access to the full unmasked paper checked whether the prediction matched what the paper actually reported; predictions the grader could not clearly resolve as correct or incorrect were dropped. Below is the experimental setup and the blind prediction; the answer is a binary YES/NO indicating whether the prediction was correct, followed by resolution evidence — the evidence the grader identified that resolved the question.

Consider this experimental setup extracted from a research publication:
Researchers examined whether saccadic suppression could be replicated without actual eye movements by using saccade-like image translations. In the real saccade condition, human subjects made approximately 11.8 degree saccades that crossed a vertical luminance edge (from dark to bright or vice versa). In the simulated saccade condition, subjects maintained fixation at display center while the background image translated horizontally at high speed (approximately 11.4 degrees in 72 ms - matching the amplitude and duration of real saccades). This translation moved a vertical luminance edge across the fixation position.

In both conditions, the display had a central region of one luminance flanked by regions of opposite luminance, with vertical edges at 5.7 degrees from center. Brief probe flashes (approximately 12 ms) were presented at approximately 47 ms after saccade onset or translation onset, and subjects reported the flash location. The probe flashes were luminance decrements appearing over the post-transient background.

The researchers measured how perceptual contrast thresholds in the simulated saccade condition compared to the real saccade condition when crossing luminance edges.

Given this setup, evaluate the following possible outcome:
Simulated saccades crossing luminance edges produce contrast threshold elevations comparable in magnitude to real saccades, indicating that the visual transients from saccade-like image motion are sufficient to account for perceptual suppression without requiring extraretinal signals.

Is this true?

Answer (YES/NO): YES